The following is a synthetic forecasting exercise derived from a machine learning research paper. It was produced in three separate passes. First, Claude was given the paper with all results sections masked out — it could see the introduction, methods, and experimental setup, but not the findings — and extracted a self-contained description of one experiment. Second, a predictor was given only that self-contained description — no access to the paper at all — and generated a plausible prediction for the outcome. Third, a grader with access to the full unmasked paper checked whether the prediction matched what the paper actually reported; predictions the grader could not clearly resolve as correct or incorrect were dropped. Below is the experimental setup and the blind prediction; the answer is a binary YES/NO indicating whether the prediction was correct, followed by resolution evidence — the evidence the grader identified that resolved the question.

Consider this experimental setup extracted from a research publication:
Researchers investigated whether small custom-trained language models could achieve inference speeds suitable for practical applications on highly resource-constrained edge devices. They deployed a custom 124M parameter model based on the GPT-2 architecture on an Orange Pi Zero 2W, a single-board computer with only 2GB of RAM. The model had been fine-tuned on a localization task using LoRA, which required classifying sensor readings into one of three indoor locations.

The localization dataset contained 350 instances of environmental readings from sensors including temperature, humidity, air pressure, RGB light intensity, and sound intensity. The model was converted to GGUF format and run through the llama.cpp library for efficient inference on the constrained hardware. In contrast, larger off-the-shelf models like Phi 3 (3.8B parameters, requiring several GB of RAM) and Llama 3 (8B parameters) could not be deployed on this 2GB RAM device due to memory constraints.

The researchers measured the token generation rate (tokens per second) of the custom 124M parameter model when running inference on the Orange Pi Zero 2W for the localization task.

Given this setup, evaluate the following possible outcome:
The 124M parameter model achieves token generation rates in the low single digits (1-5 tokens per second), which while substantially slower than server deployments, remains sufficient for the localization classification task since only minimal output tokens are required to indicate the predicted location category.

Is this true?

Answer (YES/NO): NO